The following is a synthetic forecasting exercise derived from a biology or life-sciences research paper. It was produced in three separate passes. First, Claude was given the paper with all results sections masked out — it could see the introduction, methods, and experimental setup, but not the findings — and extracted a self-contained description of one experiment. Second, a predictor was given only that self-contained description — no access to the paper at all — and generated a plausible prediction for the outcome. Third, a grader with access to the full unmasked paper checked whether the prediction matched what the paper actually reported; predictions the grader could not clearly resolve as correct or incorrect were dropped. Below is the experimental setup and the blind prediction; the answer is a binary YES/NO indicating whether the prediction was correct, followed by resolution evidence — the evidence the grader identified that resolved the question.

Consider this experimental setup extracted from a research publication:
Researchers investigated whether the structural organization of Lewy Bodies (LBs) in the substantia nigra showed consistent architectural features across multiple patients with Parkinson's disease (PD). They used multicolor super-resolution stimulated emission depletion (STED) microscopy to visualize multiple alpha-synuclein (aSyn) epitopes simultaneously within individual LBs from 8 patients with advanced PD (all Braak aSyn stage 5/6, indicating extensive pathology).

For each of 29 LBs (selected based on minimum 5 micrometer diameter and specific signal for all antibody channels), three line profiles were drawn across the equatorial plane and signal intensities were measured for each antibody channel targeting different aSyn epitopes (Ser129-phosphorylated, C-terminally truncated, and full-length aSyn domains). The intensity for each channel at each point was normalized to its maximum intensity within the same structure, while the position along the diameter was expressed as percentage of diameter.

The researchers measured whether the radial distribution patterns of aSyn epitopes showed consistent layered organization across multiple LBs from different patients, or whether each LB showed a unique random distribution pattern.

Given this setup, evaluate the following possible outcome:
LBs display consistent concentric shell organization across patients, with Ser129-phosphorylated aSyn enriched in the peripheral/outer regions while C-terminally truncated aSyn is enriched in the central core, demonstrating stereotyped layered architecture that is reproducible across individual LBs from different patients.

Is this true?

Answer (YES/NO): YES